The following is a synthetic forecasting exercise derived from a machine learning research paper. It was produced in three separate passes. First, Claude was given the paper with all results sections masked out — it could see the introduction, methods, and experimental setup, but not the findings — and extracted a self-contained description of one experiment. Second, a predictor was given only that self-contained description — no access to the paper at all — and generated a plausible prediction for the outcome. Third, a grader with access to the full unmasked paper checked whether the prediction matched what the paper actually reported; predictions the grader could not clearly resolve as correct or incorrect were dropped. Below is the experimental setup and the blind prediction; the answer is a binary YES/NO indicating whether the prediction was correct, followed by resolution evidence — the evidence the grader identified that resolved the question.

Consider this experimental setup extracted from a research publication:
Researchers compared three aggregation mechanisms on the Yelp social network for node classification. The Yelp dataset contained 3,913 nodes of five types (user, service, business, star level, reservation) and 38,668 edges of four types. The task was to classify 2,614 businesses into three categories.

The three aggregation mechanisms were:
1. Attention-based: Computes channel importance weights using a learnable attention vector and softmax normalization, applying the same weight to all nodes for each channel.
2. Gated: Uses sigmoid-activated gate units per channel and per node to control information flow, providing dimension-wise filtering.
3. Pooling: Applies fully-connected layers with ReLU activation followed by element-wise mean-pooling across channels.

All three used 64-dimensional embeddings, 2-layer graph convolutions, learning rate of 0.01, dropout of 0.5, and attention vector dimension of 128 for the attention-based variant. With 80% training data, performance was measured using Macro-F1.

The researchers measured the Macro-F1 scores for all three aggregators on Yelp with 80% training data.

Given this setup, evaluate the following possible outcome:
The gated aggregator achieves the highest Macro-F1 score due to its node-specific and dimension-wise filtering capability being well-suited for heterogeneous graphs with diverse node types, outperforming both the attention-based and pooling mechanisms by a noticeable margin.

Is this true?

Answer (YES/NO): NO